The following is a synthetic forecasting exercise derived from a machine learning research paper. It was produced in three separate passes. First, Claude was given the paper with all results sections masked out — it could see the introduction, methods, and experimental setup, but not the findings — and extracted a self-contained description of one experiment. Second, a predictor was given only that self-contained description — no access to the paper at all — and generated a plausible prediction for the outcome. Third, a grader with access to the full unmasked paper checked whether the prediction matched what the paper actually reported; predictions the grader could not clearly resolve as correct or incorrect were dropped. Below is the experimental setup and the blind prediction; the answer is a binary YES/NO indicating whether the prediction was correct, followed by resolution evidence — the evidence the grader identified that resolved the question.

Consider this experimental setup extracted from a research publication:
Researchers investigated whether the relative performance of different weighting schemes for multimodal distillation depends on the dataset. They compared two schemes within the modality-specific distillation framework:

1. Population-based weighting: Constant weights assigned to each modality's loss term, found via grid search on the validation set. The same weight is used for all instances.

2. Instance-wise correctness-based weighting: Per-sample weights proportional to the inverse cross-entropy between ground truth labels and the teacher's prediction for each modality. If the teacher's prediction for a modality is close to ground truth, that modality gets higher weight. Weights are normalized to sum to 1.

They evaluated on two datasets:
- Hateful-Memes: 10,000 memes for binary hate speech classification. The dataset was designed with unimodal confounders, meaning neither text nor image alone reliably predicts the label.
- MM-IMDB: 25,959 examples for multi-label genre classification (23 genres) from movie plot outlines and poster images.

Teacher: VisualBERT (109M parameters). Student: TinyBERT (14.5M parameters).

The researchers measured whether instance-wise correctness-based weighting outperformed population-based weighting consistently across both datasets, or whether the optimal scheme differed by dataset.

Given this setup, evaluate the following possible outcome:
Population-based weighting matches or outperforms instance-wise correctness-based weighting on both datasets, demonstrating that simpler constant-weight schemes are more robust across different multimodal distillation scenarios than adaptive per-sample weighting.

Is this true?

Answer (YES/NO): NO